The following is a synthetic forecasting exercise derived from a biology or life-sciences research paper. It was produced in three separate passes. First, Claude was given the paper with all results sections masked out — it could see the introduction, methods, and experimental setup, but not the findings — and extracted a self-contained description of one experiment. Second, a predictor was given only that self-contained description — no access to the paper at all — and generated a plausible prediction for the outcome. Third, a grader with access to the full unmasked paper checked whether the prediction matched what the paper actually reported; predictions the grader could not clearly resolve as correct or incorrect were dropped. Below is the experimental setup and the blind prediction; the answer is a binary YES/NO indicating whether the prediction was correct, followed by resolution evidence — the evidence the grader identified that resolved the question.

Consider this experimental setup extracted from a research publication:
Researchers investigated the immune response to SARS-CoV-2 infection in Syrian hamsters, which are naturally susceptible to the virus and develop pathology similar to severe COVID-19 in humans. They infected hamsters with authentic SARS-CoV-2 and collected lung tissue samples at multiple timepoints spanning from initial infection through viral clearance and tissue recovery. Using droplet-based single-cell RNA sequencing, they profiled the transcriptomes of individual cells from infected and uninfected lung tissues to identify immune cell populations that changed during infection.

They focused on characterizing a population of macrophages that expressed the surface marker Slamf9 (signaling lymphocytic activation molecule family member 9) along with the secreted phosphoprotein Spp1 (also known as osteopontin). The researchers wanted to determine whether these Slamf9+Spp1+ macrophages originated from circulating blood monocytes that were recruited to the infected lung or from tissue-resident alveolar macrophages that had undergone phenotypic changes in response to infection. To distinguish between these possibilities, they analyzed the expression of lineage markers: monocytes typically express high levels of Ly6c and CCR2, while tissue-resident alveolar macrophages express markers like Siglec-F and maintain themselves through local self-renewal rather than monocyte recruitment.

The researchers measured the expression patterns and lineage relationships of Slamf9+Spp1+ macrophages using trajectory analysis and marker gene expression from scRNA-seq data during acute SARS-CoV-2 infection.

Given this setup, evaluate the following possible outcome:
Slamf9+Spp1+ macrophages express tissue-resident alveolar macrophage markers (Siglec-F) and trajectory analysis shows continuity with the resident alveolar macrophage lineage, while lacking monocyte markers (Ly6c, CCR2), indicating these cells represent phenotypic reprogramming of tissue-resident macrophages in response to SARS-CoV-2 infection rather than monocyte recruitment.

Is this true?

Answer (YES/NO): NO